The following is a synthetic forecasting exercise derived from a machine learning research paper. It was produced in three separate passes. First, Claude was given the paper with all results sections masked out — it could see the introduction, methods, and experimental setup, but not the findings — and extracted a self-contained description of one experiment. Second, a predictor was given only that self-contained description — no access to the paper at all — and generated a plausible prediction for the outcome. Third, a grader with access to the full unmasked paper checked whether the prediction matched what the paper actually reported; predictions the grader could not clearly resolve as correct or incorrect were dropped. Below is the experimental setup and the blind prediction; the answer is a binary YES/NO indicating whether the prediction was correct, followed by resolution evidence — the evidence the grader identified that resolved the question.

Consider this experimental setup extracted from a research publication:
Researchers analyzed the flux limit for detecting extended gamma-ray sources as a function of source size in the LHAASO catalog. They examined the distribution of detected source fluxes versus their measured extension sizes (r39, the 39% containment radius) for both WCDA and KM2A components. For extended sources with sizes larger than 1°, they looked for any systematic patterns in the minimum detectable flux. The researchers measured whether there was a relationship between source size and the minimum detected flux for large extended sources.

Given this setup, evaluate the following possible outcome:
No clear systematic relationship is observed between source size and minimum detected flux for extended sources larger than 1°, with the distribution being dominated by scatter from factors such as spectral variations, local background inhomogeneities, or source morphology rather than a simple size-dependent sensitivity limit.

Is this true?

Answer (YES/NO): NO